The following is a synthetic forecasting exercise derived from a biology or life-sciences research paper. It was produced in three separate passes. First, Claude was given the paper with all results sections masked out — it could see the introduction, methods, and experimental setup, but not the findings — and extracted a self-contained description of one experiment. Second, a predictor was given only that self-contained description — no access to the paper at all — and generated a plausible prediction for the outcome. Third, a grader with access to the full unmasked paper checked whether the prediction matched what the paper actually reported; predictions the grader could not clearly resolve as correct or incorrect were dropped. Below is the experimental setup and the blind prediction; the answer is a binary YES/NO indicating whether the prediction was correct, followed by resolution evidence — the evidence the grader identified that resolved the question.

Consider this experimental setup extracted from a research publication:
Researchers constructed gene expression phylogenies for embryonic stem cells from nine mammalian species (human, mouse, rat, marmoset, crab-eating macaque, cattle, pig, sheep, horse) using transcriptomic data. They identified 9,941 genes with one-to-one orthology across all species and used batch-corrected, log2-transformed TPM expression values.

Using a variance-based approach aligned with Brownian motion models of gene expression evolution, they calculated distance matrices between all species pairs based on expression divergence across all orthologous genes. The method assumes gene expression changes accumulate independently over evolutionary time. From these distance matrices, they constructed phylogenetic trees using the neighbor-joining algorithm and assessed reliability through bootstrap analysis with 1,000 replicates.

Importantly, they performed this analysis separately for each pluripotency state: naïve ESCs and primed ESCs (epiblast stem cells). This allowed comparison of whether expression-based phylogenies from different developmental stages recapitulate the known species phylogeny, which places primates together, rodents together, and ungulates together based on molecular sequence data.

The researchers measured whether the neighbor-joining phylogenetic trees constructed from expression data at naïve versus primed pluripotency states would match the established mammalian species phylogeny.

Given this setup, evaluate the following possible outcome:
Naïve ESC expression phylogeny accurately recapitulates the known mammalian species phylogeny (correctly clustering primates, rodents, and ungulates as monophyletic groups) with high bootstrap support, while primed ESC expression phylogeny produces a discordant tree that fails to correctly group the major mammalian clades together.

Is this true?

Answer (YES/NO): NO